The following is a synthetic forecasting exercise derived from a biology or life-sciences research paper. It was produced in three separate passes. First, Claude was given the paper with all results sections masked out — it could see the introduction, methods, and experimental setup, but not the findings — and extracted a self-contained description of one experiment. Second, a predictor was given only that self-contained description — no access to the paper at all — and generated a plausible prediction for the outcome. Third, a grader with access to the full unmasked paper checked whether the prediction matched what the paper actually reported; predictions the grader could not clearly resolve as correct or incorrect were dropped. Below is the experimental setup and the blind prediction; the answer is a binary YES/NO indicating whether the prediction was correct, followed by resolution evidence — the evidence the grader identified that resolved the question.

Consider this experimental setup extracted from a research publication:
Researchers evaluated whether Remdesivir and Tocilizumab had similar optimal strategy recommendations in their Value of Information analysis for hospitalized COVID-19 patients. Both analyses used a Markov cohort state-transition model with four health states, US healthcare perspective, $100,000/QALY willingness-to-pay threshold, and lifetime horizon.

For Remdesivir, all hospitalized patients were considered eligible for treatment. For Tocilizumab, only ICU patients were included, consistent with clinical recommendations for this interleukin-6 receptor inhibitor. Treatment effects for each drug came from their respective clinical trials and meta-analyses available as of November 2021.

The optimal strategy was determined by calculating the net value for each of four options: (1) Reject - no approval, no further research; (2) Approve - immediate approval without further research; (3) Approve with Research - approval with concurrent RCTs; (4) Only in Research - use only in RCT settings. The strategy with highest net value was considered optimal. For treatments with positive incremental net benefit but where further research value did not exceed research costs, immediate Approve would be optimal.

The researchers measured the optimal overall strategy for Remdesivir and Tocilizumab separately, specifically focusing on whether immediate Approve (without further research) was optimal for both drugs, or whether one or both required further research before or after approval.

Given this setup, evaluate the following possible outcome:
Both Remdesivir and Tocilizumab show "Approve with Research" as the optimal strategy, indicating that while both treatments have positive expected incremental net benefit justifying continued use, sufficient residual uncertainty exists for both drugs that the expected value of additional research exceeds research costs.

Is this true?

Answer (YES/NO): NO